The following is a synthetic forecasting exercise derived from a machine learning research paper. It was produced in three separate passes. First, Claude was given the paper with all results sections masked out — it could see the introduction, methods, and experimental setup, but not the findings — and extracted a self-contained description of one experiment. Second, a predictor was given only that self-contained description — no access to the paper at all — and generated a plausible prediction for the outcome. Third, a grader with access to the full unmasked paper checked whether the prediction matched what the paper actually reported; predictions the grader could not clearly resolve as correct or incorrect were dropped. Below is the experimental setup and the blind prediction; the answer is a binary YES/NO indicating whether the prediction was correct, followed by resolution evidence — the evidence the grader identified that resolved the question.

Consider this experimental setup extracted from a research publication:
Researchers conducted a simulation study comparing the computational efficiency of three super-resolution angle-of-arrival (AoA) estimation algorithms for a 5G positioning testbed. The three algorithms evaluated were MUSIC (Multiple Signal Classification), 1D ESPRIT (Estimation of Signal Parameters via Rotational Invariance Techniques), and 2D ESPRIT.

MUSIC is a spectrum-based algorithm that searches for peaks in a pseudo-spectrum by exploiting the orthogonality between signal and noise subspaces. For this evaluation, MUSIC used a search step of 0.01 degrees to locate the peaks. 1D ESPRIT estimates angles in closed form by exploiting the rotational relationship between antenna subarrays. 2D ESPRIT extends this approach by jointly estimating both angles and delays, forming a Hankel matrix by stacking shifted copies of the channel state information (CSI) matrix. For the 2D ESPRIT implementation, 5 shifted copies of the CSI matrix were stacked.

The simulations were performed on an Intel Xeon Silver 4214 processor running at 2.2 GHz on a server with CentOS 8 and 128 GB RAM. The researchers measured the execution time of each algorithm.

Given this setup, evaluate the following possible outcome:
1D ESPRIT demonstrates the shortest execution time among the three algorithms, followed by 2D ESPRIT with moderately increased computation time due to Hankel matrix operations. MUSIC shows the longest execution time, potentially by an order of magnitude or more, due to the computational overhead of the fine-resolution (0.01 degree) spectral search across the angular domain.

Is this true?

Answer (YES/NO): YES